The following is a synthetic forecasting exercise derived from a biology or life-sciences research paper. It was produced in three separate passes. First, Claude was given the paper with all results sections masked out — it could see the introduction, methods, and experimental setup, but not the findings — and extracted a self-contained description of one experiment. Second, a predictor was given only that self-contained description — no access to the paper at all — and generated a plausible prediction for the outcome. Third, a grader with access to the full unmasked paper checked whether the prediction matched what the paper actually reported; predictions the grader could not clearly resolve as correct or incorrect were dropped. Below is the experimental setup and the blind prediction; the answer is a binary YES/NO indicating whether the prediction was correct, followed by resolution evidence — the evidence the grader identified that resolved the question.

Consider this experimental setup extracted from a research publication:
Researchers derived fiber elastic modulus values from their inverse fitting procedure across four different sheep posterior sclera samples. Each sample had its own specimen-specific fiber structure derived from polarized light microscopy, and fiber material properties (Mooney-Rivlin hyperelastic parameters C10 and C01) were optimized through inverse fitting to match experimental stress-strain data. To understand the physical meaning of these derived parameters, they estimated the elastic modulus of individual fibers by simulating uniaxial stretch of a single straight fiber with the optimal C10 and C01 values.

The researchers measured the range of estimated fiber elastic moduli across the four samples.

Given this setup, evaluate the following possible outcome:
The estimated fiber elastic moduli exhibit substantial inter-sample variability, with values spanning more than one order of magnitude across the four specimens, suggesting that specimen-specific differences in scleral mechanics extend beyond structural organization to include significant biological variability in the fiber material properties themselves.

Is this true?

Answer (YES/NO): NO